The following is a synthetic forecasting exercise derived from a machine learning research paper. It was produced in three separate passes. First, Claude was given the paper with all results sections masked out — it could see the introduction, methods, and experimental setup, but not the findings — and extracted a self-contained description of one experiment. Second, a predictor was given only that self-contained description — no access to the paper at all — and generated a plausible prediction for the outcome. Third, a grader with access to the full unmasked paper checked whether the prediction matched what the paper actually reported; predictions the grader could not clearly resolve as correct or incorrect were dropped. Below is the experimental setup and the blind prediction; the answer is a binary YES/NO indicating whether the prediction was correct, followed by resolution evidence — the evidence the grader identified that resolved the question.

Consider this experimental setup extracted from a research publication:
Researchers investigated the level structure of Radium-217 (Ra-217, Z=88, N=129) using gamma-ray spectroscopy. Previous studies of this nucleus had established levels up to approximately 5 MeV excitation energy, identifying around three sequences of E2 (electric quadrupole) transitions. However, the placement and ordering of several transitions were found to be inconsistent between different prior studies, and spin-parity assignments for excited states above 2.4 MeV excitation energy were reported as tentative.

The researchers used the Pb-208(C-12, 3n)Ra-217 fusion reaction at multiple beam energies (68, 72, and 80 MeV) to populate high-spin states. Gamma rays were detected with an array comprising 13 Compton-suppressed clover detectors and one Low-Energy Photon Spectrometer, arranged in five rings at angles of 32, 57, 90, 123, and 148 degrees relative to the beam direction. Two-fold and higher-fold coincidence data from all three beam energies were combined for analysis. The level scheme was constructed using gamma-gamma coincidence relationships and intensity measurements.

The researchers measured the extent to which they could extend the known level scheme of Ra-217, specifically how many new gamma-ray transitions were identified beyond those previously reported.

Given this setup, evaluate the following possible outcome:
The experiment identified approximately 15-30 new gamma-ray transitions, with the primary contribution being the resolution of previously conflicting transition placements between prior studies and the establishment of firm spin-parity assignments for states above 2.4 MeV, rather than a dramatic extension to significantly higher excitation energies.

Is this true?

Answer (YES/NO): YES